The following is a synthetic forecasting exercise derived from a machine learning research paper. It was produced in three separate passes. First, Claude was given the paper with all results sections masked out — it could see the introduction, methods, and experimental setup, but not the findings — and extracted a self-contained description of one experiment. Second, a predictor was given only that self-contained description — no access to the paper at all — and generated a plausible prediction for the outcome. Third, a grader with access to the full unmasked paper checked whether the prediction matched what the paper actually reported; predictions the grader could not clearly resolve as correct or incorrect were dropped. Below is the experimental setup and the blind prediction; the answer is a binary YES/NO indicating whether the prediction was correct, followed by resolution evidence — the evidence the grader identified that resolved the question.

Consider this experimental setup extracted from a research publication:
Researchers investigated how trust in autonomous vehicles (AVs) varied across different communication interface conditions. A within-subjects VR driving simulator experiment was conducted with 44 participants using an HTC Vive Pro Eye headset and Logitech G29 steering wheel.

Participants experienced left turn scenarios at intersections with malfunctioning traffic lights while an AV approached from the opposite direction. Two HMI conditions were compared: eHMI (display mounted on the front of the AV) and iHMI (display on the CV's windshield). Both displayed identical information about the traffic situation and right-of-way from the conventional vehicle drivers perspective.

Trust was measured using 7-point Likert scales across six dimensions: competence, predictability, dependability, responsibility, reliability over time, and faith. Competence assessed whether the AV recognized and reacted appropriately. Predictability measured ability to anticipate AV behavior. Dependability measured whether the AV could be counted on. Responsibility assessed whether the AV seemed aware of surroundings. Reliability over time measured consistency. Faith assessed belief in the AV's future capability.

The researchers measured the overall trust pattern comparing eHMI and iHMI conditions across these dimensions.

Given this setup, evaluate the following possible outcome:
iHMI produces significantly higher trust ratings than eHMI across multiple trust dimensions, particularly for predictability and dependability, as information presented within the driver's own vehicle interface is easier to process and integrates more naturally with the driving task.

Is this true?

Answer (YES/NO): NO